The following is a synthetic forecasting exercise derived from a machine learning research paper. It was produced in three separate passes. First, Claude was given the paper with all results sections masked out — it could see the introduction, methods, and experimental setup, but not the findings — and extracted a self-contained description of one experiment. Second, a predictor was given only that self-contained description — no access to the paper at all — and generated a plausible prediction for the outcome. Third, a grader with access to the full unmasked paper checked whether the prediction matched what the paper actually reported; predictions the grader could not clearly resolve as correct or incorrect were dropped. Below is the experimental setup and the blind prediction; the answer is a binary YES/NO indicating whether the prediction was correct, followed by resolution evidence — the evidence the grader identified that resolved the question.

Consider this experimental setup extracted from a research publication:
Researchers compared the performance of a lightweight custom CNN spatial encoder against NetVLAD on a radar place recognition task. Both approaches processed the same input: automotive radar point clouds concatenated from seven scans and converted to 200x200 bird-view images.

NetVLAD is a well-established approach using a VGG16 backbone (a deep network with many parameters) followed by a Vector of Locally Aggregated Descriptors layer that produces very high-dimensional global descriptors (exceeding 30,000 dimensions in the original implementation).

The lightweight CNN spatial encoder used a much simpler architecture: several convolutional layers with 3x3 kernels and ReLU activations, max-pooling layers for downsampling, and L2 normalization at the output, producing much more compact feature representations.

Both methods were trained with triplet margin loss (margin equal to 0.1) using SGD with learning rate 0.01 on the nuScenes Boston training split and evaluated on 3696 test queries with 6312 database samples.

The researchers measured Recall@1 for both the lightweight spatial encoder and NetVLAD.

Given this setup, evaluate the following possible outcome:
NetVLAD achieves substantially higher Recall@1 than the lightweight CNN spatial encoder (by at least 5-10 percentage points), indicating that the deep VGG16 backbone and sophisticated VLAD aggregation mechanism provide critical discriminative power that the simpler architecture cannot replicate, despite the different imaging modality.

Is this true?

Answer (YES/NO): NO